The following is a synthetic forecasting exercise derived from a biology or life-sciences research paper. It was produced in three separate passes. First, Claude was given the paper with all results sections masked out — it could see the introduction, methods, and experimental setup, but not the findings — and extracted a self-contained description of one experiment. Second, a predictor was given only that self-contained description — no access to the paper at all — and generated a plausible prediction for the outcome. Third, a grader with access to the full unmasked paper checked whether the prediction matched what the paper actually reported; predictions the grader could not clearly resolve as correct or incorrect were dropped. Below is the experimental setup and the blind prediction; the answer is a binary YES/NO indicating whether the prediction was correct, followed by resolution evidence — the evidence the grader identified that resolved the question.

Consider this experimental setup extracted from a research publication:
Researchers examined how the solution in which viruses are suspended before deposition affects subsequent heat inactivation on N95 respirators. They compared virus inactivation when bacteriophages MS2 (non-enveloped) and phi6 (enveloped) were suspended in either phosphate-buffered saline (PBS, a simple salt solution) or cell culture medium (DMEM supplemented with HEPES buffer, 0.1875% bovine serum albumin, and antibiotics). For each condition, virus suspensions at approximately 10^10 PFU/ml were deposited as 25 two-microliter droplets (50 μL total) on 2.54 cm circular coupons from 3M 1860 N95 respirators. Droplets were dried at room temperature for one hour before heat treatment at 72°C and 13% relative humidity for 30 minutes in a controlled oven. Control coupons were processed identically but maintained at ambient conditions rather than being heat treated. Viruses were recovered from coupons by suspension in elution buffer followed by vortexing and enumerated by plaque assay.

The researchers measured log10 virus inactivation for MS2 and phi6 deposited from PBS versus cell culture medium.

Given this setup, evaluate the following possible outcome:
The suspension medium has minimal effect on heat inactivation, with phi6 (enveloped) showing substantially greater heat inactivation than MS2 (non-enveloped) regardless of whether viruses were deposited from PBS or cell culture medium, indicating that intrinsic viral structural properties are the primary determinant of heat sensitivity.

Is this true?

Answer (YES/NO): NO